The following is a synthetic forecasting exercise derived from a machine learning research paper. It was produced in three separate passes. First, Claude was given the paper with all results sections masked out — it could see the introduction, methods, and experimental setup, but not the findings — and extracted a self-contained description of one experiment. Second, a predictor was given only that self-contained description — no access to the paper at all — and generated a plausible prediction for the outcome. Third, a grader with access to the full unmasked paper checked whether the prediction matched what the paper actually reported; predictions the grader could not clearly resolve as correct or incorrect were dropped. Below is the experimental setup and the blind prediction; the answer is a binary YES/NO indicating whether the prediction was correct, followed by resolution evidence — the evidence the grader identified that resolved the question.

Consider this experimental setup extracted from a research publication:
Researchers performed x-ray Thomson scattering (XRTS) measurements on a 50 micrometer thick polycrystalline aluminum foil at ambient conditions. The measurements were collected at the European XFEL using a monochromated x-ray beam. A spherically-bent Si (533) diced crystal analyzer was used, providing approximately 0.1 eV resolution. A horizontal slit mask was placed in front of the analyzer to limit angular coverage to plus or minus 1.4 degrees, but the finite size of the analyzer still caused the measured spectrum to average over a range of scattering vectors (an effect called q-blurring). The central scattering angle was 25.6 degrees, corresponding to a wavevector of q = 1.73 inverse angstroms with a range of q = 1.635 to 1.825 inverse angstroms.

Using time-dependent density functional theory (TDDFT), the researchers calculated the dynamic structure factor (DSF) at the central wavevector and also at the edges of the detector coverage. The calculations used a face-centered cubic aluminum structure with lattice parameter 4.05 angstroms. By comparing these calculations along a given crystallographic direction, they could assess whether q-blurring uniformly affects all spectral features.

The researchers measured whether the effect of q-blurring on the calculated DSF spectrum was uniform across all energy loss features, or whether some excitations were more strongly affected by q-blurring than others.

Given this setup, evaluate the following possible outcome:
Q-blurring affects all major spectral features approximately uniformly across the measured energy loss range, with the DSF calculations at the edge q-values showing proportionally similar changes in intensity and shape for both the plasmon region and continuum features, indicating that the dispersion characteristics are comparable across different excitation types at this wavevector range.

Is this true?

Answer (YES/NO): NO